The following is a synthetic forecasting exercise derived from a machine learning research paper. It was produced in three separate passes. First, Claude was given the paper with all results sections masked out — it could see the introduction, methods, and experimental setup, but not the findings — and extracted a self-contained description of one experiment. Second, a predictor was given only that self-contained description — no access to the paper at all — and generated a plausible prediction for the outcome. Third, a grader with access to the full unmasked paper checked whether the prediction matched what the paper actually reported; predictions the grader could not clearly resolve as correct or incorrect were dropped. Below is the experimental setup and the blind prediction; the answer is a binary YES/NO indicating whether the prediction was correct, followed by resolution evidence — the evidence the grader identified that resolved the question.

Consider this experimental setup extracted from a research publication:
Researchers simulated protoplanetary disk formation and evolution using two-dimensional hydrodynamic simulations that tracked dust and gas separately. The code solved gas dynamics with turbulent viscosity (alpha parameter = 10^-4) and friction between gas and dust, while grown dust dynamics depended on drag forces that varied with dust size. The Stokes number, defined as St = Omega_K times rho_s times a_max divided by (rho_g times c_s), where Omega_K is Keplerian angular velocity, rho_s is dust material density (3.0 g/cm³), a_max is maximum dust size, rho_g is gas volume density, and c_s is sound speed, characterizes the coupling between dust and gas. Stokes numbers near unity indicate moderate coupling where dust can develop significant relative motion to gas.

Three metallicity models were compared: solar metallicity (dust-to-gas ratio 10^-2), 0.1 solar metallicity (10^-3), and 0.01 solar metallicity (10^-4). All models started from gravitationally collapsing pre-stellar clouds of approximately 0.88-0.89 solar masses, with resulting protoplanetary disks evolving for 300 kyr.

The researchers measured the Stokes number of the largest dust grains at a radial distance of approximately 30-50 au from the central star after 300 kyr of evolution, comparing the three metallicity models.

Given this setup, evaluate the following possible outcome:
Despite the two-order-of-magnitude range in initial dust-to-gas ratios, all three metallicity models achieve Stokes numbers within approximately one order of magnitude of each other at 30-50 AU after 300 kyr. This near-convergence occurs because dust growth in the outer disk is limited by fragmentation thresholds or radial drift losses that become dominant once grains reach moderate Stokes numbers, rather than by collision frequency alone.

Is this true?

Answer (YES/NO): NO